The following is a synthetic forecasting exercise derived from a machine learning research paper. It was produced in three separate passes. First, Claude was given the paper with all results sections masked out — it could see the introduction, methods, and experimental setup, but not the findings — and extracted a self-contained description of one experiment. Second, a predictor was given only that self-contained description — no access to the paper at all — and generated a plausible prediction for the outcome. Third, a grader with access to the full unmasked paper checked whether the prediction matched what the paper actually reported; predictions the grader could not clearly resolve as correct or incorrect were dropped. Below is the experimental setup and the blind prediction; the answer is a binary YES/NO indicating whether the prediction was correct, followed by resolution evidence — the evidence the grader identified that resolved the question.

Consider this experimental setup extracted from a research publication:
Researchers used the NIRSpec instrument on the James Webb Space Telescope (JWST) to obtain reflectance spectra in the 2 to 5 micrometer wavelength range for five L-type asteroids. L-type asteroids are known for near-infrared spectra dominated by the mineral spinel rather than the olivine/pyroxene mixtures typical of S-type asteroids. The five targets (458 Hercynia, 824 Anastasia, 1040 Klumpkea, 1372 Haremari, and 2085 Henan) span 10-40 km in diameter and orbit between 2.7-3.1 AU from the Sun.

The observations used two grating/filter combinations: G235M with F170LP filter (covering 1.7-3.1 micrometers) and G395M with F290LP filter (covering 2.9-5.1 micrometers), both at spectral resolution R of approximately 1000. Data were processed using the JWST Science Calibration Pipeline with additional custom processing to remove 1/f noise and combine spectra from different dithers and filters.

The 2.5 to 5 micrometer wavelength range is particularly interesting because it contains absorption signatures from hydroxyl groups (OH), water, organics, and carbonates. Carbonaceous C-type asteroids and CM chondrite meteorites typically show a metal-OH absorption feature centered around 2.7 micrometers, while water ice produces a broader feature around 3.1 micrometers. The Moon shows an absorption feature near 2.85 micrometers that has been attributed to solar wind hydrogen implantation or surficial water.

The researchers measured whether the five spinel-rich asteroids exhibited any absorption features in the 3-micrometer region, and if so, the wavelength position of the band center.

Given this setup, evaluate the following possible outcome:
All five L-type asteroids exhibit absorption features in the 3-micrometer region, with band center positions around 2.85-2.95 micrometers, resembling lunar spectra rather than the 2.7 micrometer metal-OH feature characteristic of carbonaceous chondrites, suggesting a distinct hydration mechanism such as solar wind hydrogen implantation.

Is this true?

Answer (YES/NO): YES